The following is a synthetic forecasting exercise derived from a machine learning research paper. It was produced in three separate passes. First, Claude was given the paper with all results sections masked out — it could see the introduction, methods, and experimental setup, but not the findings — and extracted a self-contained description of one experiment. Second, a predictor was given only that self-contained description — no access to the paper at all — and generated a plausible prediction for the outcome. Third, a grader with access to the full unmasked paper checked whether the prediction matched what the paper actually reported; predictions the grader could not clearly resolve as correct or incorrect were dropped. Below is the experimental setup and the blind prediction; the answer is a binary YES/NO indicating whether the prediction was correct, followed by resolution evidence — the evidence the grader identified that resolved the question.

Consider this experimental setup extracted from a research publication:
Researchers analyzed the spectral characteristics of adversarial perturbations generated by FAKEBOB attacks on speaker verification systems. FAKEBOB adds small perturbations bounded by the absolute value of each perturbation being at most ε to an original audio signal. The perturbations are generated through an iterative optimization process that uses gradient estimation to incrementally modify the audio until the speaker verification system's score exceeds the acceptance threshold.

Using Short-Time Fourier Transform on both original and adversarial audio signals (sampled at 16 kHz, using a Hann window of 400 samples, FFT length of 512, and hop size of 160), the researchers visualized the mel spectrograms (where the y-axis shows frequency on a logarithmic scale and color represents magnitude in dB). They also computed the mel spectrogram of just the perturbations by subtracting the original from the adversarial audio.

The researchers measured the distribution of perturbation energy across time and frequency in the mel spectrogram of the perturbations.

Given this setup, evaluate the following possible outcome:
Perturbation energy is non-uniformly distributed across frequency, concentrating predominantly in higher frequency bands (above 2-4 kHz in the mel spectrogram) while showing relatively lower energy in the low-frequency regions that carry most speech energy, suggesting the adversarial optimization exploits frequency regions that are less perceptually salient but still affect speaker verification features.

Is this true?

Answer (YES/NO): NO